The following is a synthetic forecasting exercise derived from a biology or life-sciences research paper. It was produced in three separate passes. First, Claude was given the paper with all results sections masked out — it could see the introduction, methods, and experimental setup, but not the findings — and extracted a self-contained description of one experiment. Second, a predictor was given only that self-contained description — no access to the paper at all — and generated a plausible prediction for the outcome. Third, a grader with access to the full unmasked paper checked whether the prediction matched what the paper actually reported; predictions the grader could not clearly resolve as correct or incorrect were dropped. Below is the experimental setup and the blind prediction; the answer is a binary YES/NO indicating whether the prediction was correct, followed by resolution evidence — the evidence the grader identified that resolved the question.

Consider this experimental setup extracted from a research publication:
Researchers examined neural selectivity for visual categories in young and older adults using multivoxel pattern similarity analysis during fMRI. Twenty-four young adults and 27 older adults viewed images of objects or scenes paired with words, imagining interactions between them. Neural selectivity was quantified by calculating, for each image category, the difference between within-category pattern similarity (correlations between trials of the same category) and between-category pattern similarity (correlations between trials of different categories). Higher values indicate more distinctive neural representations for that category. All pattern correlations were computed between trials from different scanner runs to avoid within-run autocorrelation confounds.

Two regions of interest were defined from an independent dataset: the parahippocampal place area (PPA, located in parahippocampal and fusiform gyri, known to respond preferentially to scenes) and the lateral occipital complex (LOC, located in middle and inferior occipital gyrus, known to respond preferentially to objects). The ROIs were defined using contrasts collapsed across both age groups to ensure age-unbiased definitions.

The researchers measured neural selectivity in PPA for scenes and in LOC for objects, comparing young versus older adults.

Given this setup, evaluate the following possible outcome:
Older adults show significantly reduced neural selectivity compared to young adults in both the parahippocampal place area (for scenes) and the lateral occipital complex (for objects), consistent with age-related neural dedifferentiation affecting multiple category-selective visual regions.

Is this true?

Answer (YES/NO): NO